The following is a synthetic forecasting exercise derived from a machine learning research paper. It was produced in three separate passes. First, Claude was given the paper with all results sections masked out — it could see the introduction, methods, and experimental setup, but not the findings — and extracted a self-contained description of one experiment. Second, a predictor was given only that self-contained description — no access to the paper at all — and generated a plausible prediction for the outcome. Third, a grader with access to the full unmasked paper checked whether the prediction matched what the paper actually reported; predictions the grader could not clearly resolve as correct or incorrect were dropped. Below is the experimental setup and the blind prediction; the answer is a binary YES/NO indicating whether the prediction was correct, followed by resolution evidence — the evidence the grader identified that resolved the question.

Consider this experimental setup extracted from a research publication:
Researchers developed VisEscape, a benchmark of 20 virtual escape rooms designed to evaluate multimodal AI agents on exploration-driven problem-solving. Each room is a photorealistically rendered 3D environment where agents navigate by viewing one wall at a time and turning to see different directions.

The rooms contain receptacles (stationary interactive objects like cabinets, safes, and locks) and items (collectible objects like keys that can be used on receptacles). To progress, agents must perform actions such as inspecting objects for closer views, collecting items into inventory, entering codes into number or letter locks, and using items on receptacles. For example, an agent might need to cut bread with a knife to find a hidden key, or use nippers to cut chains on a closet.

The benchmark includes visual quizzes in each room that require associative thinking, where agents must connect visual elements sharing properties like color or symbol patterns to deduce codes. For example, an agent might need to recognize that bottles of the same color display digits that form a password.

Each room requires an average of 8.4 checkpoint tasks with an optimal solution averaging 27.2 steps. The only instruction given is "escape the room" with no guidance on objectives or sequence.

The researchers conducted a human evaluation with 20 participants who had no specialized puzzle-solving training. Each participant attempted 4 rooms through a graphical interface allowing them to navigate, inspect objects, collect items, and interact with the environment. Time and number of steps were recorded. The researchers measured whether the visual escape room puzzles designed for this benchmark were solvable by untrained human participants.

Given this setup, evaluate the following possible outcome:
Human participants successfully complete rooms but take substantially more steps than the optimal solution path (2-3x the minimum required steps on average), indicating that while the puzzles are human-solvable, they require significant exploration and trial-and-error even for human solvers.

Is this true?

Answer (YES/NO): NO